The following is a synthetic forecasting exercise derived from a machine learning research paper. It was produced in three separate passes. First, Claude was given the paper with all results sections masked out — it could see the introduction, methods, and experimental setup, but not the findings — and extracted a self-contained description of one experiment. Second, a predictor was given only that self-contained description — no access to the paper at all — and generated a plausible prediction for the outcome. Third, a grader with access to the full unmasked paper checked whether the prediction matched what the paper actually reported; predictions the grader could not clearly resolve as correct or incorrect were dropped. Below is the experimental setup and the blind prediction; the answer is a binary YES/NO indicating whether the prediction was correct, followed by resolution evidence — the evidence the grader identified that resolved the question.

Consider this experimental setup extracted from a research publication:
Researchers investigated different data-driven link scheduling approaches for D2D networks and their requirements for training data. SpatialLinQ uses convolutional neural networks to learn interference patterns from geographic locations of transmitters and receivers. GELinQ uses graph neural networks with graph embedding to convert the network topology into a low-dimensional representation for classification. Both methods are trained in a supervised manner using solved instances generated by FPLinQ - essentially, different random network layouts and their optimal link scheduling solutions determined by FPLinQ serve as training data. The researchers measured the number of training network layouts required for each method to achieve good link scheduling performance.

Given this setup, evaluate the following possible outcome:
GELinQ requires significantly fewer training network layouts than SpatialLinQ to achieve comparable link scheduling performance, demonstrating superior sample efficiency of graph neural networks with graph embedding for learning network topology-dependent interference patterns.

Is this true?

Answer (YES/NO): NO